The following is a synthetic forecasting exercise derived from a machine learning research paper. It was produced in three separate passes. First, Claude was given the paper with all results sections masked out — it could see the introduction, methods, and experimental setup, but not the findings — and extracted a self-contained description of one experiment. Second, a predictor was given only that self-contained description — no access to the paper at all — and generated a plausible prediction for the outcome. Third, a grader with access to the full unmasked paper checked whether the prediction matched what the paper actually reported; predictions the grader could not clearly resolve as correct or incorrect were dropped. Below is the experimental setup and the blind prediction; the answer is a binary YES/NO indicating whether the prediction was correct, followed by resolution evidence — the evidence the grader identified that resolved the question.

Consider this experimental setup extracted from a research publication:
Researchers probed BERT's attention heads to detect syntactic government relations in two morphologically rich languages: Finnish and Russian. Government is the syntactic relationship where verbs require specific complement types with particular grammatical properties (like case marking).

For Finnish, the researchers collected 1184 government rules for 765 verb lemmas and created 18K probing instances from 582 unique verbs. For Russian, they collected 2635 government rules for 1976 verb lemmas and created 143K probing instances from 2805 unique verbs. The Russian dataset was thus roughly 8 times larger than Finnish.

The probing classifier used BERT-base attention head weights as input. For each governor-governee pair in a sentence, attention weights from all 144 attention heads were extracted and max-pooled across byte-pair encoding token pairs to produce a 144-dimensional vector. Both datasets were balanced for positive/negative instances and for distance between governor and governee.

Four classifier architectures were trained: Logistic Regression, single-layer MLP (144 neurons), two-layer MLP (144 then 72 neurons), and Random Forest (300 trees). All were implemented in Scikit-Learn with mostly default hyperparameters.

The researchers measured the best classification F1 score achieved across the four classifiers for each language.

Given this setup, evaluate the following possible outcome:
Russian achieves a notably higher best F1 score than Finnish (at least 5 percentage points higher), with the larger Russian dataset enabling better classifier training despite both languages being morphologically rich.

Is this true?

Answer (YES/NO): NO